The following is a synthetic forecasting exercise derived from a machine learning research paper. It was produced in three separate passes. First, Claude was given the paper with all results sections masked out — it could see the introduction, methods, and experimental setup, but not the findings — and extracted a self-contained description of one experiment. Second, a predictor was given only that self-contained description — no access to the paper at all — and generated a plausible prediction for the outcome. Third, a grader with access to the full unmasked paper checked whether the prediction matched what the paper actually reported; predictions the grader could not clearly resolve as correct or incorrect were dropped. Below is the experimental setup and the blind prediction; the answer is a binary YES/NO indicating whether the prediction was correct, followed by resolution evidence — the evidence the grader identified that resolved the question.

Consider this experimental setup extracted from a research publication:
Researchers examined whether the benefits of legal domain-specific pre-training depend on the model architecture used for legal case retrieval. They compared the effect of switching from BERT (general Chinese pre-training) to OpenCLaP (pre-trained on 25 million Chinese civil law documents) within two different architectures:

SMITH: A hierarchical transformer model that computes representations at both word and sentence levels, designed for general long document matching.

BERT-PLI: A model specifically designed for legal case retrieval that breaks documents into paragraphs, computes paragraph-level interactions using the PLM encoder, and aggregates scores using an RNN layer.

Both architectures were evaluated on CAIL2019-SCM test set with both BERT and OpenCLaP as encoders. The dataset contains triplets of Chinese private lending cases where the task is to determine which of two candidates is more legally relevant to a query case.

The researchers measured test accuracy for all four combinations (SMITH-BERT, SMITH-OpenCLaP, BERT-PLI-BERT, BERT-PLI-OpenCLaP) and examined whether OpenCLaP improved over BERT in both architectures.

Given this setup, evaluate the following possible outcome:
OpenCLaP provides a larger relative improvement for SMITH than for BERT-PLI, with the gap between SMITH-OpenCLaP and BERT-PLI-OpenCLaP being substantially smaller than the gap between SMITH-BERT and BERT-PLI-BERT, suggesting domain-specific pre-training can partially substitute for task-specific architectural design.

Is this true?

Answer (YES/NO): NO